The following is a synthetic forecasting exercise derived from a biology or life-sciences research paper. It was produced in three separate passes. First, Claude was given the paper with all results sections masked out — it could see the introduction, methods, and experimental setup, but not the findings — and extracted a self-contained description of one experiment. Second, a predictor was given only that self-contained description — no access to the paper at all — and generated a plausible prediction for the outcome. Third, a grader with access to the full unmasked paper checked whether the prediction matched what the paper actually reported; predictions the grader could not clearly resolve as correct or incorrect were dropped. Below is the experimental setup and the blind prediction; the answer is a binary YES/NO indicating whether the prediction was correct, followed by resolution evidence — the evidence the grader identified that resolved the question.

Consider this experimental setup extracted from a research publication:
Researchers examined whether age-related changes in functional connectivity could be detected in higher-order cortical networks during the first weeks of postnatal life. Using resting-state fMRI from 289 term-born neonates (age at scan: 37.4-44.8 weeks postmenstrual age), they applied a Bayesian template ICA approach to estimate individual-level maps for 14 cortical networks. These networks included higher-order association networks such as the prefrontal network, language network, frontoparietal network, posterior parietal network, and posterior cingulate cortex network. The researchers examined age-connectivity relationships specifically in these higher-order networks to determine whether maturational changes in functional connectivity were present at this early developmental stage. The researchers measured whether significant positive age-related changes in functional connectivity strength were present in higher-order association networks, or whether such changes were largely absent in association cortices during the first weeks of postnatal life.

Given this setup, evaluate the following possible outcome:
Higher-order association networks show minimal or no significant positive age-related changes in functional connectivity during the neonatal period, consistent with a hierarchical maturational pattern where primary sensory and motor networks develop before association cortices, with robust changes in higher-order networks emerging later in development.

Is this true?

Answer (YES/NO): NO